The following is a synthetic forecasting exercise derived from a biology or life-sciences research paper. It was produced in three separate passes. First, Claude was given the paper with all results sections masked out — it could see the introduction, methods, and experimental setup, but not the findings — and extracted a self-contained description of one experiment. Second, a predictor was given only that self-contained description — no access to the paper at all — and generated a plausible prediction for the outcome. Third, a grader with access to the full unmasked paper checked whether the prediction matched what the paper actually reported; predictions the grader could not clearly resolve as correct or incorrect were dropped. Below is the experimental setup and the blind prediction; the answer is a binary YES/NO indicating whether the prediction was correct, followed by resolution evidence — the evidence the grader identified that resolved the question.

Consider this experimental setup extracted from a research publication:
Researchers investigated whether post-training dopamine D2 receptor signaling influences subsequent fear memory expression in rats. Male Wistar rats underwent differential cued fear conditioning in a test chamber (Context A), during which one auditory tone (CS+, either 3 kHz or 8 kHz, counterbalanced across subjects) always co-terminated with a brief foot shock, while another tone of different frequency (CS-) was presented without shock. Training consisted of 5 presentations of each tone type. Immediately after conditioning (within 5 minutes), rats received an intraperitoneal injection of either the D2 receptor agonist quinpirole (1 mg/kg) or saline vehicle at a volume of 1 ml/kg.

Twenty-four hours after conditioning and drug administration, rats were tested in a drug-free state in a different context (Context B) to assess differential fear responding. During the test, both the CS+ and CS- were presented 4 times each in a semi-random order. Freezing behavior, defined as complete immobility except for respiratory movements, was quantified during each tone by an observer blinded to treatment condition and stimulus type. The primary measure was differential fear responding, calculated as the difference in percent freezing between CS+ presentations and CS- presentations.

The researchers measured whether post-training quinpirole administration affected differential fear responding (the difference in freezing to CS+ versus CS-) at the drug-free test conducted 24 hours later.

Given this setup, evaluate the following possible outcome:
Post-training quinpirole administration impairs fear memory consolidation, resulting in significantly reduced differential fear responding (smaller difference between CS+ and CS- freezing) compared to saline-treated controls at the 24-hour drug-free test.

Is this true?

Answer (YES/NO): NO